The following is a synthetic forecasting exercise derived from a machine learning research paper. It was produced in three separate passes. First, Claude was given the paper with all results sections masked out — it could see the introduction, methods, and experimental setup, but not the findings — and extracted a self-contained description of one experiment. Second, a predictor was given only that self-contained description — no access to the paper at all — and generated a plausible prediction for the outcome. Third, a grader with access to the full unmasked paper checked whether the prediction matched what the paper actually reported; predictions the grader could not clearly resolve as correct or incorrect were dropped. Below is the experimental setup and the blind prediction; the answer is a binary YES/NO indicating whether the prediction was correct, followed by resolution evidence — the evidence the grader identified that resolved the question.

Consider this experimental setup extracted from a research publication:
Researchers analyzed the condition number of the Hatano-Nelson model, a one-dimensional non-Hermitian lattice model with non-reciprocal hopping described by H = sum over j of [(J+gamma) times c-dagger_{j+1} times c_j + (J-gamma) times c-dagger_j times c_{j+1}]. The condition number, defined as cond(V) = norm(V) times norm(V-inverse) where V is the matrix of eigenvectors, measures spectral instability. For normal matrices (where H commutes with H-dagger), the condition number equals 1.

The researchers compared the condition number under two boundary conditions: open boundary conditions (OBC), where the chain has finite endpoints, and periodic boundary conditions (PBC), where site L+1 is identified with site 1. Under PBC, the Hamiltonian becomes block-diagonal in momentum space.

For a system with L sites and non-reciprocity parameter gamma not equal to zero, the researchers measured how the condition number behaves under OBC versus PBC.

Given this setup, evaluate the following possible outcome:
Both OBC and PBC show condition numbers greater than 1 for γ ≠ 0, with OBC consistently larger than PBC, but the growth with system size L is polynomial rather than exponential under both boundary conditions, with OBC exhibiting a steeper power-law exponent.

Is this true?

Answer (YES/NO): NO